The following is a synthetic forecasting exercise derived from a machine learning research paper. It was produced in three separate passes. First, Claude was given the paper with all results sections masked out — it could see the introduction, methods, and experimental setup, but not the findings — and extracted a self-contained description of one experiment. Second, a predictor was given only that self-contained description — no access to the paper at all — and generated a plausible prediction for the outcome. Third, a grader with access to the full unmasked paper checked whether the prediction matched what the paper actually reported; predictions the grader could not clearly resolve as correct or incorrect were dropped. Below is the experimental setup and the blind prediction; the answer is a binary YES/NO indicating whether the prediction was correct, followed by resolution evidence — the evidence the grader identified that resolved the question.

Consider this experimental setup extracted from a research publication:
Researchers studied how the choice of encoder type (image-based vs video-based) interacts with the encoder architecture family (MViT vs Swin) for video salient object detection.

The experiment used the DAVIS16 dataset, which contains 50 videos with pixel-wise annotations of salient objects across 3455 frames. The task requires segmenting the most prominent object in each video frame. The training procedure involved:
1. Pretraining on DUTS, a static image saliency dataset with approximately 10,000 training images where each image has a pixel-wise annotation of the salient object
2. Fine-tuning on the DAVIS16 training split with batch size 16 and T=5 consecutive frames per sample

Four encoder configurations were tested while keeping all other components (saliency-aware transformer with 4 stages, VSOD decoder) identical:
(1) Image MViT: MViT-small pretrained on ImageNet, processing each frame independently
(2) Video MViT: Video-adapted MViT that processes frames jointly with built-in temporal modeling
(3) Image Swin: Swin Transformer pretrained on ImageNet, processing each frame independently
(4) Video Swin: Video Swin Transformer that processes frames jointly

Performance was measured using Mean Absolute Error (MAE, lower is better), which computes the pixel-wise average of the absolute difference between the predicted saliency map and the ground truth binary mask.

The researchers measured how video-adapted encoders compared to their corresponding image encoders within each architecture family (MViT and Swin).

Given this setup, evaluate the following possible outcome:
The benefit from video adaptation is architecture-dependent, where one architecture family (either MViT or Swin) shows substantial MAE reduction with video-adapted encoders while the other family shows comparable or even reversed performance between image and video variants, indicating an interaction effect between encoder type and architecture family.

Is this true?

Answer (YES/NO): NO